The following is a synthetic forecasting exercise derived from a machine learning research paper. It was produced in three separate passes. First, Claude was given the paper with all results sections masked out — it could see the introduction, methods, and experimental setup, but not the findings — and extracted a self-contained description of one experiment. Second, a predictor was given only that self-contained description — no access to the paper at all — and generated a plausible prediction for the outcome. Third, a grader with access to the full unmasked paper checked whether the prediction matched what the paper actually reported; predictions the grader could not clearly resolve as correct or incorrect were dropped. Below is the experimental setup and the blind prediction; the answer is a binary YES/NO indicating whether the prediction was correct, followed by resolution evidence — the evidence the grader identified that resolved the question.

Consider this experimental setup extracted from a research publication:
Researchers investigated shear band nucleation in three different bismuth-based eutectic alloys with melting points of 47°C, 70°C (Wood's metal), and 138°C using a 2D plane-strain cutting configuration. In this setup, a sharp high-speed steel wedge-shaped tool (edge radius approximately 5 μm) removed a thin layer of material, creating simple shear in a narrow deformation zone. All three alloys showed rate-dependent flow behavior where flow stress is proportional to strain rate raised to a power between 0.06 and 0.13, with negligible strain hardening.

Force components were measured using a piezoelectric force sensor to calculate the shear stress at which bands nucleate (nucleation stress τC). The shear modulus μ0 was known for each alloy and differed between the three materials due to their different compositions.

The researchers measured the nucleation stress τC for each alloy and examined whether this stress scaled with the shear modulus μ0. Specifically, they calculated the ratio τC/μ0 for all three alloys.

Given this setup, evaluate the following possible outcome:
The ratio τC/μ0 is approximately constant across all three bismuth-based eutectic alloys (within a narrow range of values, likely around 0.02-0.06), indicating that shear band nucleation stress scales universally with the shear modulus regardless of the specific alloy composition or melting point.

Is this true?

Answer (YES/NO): YES